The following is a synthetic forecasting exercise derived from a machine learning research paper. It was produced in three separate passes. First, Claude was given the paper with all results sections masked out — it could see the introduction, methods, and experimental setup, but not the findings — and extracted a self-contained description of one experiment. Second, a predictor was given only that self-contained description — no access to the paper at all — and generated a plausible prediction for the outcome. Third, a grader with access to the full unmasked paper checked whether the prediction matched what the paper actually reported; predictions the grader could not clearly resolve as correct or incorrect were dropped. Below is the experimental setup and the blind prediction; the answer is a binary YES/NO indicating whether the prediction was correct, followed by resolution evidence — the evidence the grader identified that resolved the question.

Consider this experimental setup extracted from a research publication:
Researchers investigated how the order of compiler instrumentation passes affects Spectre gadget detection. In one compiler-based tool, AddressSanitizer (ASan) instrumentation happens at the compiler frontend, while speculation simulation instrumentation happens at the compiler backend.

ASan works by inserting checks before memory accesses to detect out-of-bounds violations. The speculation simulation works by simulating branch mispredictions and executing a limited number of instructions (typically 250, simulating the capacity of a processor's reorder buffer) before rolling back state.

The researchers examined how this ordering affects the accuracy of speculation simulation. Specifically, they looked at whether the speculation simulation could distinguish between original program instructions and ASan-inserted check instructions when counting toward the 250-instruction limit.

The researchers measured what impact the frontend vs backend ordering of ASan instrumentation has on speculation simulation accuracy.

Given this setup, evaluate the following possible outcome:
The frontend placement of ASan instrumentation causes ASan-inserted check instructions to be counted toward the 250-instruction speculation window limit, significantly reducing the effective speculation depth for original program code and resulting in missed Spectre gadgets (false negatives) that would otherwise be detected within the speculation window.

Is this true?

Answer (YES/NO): YES